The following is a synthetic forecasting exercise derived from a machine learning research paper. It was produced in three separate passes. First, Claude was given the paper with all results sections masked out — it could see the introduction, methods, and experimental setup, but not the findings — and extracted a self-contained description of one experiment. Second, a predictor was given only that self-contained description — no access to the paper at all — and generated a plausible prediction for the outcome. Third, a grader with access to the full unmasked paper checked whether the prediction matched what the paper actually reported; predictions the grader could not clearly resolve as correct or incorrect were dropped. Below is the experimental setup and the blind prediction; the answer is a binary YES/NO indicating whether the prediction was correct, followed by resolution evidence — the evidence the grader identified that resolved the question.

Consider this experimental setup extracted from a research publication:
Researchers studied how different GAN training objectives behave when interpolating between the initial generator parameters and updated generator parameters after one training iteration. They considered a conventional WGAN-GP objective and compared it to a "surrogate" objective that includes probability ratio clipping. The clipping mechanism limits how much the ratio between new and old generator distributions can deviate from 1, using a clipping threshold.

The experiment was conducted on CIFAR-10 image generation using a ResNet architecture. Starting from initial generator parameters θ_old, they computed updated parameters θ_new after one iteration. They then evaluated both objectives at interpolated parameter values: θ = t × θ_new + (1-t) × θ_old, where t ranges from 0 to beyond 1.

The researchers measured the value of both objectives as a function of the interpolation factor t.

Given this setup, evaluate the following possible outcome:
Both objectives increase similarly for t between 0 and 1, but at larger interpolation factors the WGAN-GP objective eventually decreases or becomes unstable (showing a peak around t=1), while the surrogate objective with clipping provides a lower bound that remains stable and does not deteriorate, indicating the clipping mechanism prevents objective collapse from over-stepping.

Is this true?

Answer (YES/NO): NO